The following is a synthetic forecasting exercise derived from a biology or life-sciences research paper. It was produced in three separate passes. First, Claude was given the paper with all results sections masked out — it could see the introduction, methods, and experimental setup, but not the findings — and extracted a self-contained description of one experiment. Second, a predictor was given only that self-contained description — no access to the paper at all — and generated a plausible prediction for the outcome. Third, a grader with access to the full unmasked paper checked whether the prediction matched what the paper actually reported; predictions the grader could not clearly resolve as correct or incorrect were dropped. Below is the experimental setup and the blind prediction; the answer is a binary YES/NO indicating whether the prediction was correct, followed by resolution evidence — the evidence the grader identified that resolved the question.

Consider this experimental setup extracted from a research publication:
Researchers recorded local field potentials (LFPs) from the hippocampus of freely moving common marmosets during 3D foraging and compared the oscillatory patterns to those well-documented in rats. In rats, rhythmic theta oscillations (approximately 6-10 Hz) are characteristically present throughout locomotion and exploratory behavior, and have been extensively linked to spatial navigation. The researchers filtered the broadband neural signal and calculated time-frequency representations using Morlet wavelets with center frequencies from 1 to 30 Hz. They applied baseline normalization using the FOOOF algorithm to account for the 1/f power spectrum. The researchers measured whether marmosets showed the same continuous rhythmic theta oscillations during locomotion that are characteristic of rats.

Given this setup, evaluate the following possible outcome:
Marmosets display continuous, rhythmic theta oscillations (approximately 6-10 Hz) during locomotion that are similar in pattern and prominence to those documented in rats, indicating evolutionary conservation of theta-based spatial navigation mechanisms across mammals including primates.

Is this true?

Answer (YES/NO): NO